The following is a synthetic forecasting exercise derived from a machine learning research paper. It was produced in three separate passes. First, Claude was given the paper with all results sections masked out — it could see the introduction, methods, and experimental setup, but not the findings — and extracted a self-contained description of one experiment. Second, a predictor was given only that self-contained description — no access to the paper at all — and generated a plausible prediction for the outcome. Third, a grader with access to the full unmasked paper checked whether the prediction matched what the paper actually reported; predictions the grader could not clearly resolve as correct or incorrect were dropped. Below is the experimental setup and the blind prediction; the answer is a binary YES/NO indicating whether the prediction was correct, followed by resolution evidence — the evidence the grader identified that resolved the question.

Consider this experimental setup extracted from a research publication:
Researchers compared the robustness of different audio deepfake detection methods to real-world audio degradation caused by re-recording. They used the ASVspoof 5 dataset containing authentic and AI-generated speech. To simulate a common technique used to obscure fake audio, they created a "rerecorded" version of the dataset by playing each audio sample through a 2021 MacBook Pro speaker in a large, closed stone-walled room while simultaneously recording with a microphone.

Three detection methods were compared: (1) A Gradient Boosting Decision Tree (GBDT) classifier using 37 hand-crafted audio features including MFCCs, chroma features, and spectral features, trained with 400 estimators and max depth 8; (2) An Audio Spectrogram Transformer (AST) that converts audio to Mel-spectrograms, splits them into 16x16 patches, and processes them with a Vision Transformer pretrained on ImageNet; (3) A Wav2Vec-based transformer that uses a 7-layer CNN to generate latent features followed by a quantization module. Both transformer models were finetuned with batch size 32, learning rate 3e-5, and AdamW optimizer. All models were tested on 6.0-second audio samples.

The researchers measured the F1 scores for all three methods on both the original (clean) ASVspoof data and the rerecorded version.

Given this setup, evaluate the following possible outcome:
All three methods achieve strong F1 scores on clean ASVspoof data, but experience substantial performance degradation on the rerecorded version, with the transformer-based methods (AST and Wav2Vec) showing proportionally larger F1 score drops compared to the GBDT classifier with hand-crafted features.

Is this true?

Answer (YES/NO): NO